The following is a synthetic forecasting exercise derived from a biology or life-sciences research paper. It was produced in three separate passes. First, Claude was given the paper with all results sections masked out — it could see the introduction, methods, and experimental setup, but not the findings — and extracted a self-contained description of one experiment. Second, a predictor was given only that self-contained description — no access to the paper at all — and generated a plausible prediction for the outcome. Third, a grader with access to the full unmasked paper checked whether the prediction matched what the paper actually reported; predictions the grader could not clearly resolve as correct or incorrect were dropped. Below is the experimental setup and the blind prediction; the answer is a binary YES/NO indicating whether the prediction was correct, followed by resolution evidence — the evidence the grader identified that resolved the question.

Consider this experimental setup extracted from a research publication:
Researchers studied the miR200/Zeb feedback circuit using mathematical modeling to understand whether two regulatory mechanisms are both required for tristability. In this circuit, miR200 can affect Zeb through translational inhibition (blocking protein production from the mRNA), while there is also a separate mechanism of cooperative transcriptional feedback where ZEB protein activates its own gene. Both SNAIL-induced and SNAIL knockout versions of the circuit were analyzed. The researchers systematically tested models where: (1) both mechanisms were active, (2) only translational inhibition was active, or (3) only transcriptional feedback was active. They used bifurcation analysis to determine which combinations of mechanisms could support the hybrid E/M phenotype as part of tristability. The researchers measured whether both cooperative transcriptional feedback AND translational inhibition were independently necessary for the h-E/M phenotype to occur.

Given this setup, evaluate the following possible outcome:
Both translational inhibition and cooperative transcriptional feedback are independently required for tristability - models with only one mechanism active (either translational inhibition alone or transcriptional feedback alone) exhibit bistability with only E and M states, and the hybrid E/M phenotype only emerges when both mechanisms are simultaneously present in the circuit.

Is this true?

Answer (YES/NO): YES